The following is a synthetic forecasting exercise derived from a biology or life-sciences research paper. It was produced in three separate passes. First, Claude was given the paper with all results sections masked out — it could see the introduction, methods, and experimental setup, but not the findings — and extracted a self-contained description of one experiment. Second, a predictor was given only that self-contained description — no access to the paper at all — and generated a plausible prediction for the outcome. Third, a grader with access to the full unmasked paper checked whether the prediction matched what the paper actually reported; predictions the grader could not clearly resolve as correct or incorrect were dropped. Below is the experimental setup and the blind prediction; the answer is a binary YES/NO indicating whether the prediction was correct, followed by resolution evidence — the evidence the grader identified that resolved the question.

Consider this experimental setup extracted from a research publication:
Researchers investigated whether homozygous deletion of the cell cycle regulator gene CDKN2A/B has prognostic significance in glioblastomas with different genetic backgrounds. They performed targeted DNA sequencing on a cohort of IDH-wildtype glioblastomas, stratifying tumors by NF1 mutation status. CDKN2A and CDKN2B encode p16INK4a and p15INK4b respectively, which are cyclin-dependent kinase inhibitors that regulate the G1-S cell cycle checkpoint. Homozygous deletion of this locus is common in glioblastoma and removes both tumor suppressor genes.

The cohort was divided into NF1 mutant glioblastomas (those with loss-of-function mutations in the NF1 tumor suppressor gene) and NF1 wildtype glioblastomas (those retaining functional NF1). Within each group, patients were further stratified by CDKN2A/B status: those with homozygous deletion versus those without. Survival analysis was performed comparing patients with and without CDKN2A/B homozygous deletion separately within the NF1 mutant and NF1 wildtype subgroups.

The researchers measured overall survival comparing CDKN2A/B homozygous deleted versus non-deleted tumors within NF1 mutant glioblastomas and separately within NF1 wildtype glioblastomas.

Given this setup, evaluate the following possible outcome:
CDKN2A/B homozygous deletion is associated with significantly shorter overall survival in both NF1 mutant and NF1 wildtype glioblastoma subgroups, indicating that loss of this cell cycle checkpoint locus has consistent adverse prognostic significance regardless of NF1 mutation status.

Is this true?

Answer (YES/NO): NO